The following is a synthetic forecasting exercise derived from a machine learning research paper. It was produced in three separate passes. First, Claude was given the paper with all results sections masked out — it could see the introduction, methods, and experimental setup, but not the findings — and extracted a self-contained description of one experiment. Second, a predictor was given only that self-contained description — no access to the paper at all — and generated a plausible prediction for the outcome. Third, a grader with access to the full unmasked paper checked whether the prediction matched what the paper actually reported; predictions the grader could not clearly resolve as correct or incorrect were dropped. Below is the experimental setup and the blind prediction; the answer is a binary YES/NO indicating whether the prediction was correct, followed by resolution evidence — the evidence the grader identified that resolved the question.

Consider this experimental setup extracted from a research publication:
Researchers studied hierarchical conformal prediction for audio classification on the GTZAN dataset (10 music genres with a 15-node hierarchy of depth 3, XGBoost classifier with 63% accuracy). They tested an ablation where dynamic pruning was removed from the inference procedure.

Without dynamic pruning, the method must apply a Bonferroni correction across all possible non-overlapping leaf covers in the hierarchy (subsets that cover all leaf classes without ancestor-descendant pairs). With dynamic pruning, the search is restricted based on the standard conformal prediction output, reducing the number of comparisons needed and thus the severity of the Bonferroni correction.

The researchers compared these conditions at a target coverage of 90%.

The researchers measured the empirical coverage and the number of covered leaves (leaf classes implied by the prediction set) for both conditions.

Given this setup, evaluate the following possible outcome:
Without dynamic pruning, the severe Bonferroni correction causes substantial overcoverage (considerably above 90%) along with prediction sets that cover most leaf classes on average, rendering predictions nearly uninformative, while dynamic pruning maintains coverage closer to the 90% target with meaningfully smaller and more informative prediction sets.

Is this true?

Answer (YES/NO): YES